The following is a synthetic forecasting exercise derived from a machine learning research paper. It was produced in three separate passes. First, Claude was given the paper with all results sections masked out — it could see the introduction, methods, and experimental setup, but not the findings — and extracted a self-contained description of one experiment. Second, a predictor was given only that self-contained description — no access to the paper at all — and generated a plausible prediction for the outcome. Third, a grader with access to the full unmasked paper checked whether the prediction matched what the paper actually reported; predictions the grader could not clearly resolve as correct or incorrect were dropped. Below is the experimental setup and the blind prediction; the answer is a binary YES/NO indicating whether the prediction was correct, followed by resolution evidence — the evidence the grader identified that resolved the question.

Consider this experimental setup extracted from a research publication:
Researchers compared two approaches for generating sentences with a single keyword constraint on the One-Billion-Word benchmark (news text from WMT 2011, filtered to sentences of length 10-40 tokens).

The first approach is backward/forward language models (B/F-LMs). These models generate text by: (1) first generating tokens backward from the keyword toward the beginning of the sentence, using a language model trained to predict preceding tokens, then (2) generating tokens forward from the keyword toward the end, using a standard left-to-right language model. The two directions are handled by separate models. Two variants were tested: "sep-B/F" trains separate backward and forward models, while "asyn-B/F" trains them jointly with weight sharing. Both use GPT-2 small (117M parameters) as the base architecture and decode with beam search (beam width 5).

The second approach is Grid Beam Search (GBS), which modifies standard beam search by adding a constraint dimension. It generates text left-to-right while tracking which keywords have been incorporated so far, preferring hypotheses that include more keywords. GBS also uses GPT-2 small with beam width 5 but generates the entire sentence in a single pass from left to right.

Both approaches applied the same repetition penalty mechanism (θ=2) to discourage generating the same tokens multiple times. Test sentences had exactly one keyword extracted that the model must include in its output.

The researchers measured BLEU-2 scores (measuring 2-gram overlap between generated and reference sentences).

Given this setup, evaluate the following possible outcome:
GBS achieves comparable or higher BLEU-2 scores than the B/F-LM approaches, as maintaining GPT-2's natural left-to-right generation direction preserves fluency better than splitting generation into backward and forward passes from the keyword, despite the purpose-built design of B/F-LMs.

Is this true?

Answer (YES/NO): YES